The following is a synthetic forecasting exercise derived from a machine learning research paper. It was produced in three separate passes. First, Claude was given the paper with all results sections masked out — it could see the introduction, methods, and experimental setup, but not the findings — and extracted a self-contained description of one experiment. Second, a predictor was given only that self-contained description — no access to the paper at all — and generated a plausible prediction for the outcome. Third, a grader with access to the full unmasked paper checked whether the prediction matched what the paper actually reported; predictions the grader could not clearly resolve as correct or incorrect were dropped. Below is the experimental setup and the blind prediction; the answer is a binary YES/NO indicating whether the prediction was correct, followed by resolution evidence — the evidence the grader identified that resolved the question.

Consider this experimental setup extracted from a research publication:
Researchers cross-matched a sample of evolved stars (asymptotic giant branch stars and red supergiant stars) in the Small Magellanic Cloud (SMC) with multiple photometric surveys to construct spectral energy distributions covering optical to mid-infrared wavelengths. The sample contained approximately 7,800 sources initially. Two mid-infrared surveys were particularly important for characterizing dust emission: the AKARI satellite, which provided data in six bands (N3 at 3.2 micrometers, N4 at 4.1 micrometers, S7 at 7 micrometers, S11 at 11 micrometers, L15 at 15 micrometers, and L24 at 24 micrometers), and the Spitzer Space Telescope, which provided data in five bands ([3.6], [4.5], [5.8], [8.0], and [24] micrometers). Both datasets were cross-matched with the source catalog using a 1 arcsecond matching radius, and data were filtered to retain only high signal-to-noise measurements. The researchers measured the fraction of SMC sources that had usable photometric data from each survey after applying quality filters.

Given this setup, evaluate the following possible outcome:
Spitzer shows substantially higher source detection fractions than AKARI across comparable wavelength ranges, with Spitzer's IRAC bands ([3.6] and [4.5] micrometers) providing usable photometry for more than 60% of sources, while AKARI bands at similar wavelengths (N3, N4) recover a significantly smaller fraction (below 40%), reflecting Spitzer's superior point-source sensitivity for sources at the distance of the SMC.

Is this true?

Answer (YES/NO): YES